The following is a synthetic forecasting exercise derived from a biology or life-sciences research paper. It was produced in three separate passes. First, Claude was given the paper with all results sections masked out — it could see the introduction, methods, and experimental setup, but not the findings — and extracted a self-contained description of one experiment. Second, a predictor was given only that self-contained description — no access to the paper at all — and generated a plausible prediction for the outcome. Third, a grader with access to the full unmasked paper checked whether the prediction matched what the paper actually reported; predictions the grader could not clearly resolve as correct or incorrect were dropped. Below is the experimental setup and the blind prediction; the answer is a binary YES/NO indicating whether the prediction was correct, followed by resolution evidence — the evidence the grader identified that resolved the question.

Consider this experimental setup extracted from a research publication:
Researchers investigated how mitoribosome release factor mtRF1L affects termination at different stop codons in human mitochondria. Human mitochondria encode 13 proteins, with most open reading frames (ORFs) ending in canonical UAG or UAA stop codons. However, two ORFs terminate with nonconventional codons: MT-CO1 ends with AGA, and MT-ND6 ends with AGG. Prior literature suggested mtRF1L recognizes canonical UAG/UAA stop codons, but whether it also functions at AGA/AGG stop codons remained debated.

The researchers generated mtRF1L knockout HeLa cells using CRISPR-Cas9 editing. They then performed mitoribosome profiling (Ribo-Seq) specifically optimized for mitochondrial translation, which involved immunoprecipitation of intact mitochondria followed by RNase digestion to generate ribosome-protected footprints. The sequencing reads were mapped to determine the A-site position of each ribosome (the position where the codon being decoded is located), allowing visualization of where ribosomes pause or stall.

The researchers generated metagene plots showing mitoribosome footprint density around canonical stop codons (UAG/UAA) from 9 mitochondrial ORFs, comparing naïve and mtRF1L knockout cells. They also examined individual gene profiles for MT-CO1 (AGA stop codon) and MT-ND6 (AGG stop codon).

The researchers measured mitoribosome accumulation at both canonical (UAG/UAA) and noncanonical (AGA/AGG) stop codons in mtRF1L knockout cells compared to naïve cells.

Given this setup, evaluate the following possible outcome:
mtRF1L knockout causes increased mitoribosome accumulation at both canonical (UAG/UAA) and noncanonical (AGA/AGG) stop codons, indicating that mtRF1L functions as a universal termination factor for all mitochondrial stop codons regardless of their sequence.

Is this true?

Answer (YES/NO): YES